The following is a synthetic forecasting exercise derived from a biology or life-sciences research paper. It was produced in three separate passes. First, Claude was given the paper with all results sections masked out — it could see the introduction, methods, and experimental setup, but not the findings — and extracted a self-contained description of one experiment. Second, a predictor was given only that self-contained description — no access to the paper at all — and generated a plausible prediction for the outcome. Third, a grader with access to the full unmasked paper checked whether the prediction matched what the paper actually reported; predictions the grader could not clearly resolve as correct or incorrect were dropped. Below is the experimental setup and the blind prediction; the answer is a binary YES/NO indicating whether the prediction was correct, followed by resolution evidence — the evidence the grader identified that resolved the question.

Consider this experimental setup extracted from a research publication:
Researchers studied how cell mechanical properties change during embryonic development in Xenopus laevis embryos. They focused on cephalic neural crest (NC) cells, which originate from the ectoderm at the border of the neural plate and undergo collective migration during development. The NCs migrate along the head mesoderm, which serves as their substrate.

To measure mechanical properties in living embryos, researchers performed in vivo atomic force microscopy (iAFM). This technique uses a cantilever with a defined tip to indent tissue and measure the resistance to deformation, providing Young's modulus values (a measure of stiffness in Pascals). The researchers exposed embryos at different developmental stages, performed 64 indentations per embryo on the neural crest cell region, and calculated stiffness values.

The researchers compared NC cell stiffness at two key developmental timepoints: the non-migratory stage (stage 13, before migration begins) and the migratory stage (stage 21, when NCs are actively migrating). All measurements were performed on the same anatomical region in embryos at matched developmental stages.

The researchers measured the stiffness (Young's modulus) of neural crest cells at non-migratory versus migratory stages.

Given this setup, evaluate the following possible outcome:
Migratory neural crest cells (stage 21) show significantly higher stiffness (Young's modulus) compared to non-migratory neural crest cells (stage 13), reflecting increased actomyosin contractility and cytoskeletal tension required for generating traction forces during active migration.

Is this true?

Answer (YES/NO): NO